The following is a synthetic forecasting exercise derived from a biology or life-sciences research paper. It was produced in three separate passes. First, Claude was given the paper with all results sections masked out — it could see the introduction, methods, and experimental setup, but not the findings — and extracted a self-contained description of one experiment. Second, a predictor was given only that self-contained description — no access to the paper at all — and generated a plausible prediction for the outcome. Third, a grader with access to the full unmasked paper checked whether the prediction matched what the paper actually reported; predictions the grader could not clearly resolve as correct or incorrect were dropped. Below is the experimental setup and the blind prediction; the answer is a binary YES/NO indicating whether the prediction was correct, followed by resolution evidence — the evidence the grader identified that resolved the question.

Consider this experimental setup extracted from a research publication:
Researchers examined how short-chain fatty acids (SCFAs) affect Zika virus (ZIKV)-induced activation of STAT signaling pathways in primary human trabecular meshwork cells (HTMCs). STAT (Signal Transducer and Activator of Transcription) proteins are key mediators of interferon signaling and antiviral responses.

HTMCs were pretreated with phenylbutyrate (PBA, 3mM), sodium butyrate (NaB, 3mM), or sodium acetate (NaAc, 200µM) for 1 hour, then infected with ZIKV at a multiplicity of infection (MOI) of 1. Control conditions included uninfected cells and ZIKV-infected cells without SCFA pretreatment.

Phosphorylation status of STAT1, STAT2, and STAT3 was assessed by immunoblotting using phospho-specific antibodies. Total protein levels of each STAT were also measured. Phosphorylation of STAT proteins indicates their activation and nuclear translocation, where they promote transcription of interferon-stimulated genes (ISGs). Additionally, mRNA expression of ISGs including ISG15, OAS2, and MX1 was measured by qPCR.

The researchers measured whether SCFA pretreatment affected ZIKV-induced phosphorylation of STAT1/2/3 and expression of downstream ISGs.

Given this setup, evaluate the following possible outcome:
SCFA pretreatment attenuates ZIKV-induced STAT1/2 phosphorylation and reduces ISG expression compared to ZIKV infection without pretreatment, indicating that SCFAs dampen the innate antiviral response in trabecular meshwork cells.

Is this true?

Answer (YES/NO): YES